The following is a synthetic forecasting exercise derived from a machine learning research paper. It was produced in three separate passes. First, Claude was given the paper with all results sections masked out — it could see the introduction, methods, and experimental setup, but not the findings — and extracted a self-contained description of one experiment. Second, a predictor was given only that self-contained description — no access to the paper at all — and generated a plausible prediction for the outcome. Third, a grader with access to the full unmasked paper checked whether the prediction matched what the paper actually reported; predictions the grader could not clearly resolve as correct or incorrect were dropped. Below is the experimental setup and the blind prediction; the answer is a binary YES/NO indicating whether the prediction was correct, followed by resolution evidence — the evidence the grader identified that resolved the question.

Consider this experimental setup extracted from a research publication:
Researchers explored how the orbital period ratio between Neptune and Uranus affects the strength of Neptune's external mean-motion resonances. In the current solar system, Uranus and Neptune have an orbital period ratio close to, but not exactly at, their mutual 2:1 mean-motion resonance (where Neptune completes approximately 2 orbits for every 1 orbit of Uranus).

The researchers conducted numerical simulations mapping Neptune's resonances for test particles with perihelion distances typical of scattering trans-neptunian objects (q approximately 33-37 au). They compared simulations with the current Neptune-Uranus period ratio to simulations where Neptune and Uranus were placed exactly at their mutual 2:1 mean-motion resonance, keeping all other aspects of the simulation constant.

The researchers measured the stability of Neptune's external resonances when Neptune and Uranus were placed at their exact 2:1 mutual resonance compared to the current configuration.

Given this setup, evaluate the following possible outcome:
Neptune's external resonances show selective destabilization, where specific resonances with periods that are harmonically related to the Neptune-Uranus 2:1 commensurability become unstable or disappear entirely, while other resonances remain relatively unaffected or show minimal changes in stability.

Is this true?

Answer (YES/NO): NO